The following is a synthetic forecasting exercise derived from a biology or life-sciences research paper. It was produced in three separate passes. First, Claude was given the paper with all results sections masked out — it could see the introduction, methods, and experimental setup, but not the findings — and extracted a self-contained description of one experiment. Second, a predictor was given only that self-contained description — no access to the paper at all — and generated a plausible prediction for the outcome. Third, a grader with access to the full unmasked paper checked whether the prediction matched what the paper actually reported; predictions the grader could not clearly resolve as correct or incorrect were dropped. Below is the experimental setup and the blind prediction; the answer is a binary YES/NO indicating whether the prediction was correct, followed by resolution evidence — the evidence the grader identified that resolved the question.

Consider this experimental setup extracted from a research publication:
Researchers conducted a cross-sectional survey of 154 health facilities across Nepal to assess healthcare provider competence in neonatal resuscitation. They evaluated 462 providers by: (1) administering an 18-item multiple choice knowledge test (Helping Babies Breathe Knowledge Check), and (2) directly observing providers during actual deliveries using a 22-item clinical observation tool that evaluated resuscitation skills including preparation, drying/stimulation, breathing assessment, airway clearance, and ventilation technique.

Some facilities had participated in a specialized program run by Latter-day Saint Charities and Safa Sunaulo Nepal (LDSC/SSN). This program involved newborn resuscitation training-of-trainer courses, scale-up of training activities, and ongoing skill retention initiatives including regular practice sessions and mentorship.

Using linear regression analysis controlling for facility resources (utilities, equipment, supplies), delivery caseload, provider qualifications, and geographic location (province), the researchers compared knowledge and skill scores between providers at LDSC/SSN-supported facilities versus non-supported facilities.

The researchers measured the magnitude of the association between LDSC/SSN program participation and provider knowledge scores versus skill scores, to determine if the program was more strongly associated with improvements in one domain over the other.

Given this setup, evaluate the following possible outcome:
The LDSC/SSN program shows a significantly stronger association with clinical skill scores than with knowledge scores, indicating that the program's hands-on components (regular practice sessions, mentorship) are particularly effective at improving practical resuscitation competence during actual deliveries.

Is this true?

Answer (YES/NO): YES